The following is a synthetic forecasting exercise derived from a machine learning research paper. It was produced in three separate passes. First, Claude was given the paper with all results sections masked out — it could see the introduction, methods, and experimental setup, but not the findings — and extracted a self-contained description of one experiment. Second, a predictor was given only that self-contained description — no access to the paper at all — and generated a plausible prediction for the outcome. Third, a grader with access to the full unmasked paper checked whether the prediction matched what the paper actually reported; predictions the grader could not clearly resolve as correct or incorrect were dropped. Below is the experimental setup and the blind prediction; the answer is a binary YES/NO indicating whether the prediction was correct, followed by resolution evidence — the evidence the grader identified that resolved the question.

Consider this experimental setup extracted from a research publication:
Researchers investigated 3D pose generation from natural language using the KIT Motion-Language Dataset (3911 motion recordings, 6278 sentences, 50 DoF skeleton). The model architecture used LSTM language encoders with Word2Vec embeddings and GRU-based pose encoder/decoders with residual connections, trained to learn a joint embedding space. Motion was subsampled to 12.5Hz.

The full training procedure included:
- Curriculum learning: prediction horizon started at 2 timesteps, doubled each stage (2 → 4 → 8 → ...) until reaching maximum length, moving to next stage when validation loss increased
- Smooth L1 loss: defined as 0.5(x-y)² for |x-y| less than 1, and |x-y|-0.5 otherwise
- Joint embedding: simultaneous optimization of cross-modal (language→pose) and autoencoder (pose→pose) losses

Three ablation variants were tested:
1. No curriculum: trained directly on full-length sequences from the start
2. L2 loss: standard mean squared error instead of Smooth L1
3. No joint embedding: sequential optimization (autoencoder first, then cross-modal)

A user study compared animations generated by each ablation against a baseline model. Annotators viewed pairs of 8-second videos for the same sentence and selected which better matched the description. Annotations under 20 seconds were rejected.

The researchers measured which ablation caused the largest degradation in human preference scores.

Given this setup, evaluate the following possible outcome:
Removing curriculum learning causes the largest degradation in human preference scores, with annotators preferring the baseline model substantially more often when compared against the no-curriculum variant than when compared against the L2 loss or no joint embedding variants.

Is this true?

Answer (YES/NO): NO